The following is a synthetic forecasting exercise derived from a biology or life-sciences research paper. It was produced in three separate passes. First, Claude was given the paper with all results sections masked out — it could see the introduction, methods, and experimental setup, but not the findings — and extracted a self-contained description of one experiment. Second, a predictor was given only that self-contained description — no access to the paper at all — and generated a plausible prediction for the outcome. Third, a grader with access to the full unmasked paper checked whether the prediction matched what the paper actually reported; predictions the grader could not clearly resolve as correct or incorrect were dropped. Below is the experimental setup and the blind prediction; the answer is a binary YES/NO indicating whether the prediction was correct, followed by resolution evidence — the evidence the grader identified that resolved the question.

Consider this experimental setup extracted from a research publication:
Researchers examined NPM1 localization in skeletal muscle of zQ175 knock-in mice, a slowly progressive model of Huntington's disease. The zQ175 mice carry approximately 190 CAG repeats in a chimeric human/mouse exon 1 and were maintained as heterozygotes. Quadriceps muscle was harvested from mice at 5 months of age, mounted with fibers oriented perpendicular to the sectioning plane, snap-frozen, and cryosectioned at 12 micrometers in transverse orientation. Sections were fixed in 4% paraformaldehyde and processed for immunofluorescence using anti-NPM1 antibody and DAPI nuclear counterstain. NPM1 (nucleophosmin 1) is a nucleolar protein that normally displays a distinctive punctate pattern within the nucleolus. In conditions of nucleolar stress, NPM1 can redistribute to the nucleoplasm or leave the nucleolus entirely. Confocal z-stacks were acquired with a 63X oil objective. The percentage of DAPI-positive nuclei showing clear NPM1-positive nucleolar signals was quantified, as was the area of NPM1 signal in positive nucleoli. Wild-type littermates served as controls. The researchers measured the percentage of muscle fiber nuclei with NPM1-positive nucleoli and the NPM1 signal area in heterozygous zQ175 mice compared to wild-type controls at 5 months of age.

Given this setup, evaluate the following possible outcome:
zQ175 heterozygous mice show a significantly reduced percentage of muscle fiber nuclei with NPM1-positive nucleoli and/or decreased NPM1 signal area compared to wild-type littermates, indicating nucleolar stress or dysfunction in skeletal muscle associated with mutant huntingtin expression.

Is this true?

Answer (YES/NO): NO